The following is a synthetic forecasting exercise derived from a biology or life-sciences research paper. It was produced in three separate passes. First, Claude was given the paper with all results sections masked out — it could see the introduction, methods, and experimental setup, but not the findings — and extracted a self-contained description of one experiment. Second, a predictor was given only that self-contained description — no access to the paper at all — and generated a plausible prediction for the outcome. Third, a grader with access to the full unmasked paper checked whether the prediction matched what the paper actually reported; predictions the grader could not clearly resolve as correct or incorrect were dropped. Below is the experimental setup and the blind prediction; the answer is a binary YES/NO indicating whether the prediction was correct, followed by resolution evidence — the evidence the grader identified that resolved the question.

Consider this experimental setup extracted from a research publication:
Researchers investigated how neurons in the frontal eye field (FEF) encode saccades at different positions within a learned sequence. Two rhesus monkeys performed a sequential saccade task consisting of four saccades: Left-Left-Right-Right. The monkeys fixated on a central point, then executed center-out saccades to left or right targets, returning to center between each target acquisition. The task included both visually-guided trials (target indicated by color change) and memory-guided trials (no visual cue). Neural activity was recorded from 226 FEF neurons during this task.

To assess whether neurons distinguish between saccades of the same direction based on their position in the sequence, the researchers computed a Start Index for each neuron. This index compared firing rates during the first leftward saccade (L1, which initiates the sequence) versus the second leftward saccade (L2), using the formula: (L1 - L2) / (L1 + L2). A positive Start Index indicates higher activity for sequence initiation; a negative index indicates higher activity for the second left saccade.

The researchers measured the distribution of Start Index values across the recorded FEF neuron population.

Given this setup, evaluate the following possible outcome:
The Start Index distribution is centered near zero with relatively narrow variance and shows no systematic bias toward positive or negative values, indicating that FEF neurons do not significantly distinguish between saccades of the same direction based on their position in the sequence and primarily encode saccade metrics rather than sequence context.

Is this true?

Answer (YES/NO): NO